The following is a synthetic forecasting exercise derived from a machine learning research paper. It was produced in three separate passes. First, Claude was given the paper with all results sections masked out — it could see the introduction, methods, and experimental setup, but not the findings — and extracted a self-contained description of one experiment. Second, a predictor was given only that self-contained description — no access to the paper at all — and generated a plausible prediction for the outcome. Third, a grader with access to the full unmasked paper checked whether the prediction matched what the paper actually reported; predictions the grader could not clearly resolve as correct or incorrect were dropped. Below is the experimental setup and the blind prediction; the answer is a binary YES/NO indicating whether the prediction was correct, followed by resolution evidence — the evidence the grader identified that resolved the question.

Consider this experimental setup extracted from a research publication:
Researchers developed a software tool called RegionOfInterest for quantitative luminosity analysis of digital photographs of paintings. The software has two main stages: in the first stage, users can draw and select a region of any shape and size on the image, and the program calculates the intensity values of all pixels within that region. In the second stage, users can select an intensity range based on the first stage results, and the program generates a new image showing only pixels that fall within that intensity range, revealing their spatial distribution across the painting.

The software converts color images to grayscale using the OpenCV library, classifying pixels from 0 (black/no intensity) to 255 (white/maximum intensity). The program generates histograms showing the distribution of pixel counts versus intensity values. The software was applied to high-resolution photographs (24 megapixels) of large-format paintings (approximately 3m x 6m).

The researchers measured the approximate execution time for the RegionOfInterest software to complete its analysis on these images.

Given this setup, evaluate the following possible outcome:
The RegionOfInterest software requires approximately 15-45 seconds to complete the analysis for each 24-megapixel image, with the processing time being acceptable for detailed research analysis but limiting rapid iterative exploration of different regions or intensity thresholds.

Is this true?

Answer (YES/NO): NO